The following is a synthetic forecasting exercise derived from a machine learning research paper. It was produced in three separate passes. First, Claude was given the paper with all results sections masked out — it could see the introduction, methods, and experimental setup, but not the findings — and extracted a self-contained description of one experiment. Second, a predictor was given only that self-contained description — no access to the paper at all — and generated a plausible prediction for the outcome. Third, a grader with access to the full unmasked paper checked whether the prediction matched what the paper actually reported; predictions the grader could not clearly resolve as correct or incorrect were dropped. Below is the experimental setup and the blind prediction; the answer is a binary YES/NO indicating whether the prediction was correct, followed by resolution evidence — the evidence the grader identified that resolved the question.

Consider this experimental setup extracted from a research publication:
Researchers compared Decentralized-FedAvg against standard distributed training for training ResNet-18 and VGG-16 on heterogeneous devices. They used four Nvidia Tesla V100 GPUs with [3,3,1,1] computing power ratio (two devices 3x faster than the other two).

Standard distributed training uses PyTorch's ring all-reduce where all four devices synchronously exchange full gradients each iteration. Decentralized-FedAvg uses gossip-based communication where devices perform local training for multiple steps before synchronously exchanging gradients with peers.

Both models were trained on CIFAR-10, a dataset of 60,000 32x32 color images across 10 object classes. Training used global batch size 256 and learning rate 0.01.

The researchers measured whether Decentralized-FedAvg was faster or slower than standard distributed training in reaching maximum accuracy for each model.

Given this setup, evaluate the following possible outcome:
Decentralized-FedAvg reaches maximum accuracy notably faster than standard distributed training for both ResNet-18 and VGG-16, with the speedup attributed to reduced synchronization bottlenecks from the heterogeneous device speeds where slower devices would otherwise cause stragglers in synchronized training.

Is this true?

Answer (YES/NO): NO